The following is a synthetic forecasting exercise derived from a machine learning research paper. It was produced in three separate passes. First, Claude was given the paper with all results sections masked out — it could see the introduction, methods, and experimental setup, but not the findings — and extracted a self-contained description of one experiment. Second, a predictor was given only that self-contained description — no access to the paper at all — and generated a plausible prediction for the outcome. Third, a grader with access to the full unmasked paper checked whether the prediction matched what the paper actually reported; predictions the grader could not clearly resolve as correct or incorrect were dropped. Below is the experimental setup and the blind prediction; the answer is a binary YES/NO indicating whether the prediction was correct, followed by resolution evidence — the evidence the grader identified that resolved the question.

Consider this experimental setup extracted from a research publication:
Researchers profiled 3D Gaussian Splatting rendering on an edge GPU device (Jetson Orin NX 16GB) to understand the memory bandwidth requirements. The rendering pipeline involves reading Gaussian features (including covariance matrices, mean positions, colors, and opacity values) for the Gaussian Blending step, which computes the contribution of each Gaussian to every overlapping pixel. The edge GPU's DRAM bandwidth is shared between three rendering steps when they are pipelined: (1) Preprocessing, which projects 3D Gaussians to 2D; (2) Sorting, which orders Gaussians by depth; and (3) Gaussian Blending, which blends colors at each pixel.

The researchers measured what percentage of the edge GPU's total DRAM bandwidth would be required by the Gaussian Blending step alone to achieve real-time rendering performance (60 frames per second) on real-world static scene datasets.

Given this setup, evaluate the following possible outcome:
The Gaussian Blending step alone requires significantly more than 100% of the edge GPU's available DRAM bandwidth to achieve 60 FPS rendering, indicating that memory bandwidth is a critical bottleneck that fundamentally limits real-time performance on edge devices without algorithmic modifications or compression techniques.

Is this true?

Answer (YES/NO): NO